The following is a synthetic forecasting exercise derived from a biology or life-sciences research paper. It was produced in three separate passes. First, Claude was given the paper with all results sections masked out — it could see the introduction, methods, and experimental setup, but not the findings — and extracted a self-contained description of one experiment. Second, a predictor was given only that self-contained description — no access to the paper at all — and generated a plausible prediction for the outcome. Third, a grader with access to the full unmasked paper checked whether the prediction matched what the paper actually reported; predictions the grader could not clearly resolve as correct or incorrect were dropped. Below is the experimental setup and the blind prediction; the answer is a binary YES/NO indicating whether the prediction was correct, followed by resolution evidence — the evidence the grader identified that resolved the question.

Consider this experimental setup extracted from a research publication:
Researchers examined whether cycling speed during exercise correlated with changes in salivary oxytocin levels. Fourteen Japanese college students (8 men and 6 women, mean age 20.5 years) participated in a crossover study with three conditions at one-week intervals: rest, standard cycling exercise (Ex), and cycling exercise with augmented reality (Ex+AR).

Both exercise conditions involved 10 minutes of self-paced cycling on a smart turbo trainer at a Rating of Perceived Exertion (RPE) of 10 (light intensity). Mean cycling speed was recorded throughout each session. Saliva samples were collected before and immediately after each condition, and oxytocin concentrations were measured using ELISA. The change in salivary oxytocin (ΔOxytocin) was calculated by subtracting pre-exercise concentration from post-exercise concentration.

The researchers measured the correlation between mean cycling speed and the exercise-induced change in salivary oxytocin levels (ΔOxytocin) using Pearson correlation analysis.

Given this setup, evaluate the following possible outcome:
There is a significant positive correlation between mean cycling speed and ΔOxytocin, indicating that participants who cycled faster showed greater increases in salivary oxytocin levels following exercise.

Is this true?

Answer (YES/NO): NO